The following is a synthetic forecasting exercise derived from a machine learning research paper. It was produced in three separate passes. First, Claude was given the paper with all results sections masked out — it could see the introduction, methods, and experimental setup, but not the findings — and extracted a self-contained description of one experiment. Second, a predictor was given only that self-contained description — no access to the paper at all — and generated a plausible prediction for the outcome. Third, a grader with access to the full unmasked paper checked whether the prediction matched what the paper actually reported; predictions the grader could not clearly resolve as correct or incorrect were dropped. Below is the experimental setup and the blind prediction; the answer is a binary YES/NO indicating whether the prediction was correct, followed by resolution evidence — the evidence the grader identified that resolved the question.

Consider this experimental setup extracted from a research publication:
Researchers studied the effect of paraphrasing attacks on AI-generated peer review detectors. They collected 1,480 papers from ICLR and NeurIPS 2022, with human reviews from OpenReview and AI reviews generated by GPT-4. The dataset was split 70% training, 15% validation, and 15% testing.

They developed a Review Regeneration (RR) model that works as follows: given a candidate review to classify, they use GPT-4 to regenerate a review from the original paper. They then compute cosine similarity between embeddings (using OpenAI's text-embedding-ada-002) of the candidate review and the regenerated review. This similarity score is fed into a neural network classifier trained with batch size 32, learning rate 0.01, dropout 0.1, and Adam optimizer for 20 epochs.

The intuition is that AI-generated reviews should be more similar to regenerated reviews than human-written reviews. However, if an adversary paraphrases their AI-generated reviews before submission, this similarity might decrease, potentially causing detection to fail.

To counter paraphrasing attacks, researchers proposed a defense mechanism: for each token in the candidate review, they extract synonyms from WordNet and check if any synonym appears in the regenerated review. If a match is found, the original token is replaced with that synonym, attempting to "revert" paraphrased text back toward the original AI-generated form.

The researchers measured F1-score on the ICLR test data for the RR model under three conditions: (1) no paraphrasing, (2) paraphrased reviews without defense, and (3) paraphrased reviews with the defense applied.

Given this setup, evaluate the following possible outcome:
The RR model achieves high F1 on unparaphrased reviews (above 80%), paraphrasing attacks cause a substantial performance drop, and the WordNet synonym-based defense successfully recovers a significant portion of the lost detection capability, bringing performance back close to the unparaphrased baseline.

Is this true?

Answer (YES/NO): YES